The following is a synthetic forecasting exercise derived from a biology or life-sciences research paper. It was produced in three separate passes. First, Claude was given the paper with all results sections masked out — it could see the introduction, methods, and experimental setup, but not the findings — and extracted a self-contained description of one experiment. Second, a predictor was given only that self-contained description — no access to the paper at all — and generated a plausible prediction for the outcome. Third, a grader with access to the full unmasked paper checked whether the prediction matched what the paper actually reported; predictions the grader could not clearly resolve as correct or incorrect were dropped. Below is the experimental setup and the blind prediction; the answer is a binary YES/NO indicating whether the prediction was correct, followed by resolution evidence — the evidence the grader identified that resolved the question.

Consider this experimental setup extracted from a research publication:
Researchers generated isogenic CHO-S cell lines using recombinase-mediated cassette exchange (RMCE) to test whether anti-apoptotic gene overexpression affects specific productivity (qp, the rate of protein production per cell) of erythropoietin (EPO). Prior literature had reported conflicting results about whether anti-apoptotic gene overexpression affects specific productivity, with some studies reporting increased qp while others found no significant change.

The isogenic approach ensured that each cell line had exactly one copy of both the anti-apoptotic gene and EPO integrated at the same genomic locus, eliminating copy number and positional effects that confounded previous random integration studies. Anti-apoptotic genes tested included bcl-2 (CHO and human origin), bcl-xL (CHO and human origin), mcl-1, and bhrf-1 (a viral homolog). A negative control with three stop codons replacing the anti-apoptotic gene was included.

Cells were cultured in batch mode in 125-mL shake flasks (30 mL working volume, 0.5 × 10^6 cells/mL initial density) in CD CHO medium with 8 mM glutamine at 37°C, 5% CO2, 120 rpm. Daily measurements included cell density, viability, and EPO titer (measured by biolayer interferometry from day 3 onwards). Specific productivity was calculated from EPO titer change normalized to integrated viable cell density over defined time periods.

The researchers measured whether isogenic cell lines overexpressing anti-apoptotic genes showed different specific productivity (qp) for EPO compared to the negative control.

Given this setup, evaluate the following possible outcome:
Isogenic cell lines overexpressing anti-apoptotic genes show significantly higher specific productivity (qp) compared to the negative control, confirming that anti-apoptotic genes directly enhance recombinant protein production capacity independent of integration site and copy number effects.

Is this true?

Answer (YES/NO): NO